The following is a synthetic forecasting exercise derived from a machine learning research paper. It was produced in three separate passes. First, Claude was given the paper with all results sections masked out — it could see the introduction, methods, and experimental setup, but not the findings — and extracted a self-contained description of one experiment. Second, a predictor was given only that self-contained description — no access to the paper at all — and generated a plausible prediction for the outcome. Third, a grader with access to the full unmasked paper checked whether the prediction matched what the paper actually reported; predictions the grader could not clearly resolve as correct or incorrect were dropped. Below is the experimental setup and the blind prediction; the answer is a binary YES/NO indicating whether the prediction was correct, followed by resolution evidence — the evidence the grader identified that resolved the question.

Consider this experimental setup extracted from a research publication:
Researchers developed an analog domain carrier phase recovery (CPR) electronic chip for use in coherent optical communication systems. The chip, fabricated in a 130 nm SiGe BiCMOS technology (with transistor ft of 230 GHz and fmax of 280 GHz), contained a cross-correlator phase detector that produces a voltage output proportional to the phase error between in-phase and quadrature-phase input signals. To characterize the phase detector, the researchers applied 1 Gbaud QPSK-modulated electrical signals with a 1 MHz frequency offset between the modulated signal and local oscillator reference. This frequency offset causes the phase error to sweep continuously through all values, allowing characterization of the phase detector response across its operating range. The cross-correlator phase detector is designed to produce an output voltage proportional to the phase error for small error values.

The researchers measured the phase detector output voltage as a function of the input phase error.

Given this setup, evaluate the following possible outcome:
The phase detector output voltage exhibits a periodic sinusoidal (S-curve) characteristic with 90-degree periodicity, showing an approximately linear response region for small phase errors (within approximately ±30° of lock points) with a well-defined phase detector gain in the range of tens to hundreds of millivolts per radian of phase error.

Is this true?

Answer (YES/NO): NO